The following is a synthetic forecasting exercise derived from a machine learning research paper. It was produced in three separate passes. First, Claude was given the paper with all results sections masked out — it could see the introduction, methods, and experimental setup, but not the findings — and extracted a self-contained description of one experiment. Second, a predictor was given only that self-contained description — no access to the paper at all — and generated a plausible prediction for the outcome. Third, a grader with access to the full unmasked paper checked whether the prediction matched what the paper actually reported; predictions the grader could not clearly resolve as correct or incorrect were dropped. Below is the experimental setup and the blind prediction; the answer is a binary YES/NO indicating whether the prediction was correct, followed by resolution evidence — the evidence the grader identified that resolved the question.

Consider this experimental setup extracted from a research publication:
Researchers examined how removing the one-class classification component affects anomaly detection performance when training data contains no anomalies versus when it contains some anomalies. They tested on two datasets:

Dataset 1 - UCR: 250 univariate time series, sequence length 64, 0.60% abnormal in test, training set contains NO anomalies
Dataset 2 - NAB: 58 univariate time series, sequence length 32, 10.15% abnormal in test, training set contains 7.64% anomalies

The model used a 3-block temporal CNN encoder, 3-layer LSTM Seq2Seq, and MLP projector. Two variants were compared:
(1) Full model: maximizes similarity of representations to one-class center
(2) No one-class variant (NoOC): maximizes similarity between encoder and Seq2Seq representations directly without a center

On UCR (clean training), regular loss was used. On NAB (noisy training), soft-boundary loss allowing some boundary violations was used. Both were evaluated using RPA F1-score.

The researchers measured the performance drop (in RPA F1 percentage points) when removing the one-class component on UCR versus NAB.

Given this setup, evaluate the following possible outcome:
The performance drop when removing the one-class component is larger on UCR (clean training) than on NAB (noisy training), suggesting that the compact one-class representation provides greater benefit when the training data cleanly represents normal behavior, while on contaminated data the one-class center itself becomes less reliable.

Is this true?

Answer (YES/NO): YES